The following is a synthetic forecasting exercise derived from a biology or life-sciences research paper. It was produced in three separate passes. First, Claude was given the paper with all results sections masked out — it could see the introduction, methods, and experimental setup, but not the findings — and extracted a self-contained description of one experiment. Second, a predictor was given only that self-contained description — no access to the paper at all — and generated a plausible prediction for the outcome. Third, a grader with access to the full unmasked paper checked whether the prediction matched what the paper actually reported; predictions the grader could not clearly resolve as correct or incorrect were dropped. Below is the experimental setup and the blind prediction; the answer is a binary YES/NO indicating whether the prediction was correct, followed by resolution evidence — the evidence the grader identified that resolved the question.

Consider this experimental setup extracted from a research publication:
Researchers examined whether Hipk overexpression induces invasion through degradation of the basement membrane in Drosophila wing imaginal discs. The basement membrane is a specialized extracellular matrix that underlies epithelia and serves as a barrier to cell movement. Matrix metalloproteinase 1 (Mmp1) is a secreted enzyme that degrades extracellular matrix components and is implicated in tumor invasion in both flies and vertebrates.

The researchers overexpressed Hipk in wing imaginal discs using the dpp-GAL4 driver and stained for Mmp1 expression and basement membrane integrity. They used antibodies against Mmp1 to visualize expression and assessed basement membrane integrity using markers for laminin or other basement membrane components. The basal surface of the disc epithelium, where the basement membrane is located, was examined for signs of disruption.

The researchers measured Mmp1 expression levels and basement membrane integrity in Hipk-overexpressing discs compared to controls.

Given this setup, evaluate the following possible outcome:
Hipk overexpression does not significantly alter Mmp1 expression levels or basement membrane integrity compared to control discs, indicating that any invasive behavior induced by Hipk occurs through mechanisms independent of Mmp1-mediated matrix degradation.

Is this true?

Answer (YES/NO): NO